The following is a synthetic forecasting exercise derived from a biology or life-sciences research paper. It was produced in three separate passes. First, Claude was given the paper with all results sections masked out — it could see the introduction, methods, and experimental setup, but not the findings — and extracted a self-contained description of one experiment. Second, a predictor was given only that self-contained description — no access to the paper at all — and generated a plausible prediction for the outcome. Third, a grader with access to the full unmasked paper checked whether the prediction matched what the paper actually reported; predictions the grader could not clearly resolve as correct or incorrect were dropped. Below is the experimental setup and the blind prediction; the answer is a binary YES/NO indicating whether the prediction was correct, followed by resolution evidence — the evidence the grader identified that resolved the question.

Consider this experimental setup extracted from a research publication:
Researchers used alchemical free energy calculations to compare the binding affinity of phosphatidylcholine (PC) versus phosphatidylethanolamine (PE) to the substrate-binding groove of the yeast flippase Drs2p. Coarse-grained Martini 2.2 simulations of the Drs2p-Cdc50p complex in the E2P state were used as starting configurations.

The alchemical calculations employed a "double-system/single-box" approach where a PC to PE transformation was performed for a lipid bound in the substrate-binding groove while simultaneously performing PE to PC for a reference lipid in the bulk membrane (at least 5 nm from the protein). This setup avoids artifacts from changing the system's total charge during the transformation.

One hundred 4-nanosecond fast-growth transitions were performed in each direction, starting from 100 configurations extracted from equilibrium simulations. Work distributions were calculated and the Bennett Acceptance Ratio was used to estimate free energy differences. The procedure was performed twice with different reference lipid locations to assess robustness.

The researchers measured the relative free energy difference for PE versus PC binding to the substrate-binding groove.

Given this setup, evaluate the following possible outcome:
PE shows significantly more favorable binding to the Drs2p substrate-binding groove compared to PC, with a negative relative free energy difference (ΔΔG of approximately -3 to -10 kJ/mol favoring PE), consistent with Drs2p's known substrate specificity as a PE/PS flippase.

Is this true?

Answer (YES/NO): YES